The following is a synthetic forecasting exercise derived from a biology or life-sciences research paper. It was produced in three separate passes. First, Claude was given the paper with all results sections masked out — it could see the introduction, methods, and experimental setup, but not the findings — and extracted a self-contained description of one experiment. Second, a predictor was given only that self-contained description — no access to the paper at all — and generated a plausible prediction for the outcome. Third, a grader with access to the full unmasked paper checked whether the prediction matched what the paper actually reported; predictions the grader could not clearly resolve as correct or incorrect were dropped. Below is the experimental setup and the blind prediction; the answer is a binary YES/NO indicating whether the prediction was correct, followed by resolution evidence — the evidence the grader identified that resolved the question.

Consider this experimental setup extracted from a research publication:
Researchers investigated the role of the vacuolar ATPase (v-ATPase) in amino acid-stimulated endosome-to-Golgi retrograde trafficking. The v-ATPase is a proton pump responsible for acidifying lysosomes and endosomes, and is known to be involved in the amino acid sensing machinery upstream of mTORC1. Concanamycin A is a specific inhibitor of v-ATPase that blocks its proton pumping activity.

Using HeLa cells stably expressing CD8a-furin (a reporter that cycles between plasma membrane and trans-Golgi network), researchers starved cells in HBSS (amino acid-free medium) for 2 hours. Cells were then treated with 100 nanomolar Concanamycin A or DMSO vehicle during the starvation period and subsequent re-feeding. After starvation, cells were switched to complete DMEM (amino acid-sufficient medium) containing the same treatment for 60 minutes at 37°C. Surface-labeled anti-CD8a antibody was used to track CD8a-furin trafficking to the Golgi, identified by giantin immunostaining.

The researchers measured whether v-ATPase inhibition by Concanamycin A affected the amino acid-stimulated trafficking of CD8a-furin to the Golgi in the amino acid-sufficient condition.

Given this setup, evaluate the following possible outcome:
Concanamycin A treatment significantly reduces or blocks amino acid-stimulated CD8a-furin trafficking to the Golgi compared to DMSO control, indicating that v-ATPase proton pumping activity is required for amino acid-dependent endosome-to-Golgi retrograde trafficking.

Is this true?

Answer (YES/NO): YES